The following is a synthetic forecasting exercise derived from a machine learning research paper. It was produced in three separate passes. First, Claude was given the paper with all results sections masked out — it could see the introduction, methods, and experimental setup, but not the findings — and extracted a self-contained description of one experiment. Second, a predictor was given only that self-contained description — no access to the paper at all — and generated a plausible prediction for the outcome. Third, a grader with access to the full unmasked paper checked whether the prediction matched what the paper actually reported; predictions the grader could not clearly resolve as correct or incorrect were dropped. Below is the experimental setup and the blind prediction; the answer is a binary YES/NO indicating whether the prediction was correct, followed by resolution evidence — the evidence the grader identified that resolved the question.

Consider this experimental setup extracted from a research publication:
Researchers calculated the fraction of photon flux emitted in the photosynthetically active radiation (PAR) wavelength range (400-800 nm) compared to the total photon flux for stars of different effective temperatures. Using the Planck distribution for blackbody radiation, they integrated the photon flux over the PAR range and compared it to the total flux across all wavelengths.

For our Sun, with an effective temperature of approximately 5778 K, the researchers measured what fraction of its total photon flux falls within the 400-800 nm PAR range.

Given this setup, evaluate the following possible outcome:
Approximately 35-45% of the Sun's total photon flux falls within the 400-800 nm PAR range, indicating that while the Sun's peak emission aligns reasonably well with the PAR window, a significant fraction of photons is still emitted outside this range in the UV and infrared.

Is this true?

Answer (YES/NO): NO